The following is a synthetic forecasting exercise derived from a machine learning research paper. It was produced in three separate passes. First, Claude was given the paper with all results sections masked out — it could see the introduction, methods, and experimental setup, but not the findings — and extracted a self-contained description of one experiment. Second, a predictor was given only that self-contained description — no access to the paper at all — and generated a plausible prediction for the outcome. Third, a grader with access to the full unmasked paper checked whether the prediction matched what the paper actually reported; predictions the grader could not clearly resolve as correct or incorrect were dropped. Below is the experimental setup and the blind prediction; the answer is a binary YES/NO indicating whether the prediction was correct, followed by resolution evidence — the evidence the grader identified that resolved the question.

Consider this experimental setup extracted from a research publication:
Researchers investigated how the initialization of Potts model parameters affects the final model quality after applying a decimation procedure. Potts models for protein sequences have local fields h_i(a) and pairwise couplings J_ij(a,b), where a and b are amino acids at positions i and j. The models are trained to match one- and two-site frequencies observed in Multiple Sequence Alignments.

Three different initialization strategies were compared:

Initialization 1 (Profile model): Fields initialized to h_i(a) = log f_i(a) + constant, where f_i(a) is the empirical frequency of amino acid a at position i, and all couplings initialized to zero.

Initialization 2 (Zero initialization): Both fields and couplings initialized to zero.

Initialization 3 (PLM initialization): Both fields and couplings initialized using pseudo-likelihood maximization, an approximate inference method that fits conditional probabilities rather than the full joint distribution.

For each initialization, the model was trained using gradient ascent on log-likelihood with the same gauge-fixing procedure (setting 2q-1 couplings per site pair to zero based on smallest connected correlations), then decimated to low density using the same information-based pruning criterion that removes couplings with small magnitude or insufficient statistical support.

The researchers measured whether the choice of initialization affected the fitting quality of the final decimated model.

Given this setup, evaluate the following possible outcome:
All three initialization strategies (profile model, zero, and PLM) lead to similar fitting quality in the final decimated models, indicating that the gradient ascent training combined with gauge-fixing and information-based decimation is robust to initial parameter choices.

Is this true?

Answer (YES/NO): NO